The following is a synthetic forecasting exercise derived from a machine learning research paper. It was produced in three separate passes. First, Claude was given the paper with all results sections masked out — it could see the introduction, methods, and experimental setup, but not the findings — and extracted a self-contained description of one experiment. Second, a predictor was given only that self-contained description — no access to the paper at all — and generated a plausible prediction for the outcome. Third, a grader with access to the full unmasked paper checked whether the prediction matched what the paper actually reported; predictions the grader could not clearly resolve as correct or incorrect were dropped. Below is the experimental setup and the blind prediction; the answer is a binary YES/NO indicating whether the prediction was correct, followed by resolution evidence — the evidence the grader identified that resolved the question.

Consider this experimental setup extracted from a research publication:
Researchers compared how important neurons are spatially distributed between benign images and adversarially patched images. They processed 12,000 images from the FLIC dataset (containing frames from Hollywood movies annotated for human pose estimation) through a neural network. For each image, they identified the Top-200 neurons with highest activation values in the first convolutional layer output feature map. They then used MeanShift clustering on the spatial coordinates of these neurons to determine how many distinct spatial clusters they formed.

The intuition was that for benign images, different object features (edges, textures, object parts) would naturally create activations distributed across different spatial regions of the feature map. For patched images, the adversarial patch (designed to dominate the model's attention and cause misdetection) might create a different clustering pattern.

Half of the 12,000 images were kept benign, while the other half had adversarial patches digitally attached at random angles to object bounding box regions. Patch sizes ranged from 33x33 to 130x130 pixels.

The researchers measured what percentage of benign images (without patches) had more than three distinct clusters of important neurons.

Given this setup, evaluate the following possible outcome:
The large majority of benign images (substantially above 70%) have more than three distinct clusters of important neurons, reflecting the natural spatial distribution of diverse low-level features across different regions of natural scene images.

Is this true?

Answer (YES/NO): YES